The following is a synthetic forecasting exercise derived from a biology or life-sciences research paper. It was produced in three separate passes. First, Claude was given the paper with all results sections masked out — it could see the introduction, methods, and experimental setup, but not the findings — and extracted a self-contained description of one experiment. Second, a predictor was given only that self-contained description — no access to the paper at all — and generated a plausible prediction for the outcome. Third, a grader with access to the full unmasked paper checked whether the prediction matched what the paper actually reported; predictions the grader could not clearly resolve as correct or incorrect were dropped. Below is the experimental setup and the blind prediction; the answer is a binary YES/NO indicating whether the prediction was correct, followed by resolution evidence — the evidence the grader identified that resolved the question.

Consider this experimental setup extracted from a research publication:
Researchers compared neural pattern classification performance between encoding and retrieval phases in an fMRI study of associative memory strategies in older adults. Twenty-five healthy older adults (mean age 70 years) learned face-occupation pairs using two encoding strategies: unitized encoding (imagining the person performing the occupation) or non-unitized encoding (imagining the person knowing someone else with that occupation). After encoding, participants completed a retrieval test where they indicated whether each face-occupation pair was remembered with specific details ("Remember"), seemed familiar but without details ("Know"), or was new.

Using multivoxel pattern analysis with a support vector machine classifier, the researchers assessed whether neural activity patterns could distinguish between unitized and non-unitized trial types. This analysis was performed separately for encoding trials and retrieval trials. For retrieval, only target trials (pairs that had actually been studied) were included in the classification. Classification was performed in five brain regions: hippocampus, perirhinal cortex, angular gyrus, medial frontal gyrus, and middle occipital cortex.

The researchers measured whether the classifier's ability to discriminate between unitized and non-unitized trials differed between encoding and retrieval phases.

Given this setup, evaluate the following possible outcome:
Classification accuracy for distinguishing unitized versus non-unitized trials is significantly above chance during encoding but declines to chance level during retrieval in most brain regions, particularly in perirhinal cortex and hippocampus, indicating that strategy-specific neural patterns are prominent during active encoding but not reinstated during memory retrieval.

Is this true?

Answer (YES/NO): NO